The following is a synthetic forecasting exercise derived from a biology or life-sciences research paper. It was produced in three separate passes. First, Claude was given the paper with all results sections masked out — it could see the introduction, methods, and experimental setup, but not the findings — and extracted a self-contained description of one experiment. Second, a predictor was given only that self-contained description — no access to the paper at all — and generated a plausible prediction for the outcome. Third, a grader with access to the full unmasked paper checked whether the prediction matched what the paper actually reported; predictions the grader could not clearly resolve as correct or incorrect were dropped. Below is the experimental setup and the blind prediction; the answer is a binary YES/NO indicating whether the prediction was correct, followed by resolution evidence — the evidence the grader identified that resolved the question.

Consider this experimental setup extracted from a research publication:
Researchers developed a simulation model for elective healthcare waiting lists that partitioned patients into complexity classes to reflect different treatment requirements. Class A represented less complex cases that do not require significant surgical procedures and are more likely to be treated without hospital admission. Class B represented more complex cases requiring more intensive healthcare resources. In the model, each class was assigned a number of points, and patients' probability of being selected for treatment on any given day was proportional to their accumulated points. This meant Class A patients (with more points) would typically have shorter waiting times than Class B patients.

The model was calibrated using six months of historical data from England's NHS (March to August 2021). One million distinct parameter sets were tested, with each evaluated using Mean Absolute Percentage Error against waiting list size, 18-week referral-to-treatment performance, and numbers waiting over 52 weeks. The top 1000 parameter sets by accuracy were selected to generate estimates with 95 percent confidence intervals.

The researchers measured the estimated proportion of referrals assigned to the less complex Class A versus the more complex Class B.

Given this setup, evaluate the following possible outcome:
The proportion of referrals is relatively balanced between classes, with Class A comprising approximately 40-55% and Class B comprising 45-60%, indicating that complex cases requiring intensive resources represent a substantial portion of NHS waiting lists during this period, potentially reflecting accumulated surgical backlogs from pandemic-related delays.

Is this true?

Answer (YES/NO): NO